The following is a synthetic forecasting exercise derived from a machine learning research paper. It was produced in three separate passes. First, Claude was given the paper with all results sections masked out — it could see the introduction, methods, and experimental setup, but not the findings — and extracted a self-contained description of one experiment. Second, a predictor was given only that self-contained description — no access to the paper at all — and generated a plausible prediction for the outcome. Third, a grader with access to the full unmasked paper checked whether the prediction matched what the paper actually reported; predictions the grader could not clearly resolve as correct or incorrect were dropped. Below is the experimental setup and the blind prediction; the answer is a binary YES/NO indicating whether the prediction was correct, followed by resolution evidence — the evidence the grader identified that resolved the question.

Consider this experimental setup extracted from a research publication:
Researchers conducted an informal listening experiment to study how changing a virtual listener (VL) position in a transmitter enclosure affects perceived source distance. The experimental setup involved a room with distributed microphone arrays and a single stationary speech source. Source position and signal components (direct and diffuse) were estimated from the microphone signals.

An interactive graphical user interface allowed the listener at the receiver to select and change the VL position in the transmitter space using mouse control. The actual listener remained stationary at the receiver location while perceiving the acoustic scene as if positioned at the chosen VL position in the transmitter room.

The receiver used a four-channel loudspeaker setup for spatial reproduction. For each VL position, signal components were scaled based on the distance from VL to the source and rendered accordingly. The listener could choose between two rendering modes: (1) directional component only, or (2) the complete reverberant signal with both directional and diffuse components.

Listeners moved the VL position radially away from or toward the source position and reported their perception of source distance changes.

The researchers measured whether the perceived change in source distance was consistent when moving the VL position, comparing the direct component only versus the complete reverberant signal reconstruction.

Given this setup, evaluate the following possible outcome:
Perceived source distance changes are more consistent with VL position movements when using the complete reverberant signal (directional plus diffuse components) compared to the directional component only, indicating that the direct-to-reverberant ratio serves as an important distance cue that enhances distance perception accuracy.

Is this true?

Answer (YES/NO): NO